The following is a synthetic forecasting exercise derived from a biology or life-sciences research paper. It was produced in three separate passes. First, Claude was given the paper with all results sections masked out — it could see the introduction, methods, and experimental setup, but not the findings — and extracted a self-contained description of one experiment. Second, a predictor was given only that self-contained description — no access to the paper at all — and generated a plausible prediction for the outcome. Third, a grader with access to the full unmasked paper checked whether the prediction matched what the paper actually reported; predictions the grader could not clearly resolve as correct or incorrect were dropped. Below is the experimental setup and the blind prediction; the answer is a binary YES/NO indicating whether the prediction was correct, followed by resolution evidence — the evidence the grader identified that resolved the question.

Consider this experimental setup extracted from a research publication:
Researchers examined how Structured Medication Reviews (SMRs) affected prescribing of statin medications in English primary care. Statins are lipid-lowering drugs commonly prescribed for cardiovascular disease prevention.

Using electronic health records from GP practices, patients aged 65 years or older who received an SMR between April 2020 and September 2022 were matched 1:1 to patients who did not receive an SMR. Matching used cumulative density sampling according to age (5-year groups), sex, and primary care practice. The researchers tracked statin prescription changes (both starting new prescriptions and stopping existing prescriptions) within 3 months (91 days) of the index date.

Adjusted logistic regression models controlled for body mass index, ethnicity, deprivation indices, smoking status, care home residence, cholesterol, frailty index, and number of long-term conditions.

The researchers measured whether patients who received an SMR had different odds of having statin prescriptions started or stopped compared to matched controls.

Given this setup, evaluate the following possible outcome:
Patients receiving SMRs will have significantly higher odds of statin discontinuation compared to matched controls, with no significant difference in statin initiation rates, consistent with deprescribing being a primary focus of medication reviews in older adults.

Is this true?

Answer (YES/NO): NO